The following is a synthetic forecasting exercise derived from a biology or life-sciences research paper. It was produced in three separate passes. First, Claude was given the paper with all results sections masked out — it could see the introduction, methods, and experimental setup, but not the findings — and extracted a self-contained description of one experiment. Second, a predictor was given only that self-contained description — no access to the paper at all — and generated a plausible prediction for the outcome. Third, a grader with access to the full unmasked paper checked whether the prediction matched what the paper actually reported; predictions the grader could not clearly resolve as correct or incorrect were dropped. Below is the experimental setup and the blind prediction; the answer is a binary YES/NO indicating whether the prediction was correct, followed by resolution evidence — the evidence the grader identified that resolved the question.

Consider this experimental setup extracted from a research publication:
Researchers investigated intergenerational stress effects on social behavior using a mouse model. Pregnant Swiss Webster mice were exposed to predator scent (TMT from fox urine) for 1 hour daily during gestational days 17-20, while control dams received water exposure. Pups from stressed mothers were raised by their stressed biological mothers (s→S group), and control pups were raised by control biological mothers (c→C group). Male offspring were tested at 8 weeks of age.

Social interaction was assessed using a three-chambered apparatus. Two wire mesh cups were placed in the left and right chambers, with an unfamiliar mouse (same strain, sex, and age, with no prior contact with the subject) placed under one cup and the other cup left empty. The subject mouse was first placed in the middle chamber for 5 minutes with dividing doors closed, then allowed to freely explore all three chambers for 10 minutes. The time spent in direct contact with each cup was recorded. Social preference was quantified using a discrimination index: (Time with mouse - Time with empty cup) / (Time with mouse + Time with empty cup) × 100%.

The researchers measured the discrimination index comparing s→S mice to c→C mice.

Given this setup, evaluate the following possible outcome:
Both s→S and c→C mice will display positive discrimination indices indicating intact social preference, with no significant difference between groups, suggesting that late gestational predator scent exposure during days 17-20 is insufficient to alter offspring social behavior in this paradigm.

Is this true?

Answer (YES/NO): NO